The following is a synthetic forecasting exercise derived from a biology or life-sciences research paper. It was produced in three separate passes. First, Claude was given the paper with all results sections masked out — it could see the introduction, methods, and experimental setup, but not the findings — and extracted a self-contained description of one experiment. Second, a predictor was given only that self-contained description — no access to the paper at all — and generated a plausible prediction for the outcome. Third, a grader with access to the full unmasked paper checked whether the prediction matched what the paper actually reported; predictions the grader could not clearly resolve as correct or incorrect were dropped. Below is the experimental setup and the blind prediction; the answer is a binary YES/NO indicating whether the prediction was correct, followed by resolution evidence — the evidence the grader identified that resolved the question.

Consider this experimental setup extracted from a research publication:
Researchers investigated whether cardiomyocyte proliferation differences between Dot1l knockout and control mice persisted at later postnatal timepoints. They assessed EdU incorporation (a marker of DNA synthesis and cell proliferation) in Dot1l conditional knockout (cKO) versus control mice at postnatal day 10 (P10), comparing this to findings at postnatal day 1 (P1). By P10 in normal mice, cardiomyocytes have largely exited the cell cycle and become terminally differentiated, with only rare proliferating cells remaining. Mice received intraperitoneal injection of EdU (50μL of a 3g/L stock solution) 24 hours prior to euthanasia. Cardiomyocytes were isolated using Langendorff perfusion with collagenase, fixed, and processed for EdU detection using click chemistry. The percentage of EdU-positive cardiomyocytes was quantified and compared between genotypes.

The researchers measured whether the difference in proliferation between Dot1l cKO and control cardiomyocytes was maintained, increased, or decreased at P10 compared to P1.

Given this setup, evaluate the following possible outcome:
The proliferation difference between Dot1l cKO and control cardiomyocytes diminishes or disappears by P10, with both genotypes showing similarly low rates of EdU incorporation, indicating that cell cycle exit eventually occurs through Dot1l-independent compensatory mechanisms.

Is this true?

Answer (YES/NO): NO